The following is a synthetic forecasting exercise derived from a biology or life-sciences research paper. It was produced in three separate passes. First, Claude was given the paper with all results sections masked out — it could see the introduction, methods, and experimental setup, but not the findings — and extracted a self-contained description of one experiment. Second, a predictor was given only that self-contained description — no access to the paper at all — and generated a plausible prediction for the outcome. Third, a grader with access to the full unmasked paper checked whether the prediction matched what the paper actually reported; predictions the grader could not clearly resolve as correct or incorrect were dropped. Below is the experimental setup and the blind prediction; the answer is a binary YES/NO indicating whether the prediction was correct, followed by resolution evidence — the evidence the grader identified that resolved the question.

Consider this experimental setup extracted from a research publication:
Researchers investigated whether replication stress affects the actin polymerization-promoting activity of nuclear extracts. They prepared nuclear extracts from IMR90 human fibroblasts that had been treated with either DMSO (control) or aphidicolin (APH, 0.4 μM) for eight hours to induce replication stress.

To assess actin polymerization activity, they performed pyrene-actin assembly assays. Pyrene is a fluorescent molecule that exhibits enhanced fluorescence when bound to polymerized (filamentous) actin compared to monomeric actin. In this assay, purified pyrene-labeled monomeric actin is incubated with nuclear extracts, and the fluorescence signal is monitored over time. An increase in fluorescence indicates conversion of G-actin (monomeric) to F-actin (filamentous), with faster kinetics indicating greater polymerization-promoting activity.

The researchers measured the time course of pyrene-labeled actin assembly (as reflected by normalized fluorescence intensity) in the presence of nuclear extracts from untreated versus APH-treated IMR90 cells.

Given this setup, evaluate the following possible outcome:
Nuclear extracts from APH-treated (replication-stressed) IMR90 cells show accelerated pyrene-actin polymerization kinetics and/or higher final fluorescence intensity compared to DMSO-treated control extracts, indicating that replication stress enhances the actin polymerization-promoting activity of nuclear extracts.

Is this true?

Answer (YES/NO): YES